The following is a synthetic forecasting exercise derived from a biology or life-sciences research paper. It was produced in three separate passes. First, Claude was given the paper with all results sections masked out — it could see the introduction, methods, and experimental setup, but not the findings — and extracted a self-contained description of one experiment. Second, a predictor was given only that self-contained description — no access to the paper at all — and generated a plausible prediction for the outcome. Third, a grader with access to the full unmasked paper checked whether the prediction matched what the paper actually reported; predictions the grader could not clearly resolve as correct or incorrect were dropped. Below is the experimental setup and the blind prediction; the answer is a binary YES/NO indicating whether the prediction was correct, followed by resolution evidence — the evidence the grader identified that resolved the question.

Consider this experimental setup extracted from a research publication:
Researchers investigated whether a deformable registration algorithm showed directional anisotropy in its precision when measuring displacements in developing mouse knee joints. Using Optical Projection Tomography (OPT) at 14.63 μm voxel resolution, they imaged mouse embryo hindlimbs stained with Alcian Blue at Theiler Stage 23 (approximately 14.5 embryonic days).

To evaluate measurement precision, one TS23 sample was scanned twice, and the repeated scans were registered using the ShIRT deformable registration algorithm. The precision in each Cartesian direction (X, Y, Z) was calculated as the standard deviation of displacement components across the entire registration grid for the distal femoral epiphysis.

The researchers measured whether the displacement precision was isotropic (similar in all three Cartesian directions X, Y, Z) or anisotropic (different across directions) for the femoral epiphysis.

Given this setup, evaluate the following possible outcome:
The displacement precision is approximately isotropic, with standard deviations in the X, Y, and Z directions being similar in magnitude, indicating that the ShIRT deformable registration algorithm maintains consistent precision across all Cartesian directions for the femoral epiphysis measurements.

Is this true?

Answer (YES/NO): YES